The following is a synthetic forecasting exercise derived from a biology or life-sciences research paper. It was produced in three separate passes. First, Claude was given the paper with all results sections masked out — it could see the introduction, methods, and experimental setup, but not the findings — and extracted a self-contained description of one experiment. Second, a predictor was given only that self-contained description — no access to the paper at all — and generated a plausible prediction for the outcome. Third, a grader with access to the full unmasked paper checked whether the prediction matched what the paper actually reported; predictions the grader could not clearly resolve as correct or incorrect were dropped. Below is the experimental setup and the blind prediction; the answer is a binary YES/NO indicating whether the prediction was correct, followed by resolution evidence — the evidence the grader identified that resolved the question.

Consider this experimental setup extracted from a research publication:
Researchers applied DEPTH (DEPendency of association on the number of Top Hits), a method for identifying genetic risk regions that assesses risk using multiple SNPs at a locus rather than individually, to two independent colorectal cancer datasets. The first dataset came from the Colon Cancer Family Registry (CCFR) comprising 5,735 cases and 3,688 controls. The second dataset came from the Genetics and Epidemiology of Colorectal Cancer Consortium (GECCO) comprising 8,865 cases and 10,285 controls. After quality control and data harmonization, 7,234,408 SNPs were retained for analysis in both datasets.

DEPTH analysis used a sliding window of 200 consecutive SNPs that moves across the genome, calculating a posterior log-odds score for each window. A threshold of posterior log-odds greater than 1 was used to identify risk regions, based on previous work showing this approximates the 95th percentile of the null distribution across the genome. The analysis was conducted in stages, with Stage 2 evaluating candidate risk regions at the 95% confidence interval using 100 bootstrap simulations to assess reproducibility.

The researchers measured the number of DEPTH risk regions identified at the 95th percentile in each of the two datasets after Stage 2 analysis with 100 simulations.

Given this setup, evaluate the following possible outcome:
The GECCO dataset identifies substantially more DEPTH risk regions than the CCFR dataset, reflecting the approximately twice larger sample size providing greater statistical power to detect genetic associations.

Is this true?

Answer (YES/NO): NO